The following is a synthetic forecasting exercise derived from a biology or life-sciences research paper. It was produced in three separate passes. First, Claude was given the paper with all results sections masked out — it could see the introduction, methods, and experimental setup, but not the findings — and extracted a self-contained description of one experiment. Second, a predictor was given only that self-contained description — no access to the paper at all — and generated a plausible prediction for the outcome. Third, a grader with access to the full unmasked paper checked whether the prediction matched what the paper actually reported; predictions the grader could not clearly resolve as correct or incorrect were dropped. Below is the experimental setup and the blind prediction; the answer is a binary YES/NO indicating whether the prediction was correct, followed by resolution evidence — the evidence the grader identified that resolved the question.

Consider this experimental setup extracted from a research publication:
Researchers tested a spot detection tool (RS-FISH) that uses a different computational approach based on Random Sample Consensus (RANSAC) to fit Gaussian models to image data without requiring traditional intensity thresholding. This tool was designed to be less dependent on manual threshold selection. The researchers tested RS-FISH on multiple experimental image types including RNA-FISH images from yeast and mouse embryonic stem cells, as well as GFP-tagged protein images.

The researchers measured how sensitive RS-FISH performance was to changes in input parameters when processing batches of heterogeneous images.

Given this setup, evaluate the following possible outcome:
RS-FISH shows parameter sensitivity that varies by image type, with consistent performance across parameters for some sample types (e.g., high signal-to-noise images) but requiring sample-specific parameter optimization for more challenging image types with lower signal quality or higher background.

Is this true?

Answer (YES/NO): NO